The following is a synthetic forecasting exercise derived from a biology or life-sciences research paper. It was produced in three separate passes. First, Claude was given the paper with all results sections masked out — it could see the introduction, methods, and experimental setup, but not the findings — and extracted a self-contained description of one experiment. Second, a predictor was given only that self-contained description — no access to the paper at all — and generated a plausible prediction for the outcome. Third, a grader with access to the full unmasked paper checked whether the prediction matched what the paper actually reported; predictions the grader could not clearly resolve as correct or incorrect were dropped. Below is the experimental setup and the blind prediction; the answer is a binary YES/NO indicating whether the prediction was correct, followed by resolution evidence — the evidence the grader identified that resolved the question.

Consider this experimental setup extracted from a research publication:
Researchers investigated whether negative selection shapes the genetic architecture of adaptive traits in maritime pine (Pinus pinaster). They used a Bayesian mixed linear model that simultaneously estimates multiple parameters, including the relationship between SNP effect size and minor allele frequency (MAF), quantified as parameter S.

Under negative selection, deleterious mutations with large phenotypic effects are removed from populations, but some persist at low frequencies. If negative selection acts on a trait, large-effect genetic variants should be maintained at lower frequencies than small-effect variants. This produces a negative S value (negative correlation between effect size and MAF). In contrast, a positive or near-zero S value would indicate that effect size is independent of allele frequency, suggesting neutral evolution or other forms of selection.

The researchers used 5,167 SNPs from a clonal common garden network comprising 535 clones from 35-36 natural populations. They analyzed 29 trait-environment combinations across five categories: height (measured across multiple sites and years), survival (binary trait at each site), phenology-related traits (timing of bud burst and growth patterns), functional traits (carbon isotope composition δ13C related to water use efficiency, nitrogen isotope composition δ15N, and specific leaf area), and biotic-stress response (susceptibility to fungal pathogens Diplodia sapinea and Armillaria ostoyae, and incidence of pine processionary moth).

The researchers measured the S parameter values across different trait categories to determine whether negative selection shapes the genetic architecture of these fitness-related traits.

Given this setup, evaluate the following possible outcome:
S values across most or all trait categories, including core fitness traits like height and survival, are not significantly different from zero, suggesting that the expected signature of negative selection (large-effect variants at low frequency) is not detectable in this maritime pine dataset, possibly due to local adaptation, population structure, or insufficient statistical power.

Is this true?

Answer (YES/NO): NO